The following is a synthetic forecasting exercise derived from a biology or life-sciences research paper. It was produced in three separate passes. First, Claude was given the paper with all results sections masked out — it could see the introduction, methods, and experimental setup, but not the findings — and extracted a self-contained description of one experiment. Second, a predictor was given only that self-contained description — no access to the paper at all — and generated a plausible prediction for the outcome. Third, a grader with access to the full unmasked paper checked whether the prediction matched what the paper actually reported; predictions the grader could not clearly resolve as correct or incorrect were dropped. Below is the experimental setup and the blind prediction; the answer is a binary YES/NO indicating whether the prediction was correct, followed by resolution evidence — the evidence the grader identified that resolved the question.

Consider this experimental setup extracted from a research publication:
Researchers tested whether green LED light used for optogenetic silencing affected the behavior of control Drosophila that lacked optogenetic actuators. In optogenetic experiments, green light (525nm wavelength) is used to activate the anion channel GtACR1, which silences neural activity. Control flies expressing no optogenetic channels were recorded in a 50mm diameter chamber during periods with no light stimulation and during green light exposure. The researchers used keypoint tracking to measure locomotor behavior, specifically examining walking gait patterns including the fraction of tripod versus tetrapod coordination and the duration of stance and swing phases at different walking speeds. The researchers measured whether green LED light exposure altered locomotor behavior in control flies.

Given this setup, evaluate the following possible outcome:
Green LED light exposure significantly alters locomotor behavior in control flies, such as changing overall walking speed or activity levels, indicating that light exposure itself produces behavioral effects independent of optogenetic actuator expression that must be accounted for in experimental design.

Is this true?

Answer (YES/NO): NO